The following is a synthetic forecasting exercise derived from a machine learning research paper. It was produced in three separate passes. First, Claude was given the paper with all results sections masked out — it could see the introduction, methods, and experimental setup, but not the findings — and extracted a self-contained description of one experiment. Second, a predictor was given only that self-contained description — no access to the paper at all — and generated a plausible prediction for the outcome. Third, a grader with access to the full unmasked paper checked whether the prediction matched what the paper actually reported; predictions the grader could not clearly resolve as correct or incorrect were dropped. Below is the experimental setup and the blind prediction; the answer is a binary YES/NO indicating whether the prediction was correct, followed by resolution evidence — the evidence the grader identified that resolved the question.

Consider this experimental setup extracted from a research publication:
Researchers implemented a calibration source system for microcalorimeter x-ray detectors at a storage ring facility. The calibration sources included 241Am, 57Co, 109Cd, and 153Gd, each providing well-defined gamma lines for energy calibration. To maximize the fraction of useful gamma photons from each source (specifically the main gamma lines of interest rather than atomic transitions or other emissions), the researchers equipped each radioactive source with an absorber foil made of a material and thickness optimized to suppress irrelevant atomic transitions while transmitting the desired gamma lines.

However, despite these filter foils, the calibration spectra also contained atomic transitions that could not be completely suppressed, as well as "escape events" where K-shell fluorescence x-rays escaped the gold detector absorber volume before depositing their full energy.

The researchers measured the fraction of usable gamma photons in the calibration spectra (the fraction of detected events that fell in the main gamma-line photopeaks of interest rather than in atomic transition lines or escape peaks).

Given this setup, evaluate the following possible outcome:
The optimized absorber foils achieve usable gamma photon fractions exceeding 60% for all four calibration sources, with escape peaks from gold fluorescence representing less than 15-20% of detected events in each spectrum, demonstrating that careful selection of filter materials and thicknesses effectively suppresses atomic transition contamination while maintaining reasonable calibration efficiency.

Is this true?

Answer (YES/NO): NO